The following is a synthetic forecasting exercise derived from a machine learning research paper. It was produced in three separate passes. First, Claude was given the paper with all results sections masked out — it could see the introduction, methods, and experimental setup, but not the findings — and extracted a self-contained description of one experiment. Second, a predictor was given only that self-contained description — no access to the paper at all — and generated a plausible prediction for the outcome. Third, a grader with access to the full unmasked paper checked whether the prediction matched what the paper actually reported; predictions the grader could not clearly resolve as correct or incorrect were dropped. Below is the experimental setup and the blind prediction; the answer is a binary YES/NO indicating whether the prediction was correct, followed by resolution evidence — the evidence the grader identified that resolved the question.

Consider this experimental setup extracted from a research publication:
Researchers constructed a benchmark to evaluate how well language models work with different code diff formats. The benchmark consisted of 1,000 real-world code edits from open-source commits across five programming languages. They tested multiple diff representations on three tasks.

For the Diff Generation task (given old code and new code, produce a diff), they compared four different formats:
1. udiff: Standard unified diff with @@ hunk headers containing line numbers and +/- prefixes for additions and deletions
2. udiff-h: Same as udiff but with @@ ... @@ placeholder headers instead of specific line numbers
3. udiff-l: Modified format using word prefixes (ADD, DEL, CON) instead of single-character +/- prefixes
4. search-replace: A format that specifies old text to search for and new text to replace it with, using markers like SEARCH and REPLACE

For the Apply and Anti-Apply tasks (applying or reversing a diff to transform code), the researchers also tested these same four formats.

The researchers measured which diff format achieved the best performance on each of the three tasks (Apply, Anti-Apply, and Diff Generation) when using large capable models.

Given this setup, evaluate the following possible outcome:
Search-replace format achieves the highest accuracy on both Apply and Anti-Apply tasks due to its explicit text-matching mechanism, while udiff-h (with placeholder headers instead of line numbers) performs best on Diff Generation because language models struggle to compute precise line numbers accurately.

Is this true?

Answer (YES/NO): NO